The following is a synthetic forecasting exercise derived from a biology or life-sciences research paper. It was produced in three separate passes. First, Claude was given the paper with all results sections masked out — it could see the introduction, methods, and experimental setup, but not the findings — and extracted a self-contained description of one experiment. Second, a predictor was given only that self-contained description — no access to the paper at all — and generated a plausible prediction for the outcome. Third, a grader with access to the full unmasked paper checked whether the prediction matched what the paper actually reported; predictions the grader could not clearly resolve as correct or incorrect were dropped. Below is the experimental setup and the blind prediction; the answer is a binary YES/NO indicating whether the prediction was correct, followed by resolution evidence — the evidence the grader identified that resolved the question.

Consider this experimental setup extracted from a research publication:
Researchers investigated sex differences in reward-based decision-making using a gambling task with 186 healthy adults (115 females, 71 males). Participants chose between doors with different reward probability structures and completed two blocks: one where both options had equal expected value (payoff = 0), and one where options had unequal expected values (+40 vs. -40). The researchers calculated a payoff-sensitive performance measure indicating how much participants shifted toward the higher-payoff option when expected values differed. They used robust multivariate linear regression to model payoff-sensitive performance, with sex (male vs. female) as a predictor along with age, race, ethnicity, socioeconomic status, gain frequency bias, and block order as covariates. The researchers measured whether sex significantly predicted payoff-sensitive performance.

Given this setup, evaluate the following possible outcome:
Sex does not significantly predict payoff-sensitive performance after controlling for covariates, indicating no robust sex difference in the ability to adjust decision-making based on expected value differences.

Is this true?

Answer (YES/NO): YES